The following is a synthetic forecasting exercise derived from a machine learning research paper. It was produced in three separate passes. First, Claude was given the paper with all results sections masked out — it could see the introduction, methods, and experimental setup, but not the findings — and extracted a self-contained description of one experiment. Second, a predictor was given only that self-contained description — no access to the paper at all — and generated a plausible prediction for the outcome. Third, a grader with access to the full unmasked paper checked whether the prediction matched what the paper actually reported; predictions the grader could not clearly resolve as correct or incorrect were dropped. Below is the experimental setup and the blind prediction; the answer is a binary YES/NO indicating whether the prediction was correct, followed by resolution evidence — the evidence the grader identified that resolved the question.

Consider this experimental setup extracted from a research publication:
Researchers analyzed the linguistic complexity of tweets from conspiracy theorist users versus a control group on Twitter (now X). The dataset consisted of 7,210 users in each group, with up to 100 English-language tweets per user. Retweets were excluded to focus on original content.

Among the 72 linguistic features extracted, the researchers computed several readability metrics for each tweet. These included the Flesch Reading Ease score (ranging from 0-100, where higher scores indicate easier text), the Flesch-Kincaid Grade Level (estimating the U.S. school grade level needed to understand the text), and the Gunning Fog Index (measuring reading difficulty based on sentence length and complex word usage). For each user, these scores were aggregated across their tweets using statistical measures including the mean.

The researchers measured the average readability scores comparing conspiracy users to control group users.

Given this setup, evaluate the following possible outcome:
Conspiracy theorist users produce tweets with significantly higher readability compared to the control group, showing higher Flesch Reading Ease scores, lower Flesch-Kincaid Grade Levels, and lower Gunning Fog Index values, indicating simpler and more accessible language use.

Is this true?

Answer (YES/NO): NO